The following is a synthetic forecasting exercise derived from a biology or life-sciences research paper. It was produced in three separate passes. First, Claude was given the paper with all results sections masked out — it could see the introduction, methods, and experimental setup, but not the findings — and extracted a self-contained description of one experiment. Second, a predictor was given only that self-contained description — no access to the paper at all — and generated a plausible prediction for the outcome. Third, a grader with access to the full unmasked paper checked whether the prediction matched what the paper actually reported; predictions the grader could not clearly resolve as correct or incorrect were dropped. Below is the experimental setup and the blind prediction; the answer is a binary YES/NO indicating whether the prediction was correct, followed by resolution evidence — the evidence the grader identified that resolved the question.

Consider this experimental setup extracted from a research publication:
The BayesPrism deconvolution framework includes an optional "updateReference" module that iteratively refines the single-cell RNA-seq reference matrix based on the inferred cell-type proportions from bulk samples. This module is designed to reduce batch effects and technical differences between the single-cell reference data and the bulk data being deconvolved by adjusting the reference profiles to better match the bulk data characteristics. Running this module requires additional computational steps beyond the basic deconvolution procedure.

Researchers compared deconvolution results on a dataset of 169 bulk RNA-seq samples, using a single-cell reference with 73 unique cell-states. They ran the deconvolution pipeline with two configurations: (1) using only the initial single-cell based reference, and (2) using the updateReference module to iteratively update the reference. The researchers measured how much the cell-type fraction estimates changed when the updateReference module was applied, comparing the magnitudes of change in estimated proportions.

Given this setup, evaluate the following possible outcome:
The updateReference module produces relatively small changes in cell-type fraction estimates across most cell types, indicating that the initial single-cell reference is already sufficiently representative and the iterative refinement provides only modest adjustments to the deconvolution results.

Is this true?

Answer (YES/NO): YES